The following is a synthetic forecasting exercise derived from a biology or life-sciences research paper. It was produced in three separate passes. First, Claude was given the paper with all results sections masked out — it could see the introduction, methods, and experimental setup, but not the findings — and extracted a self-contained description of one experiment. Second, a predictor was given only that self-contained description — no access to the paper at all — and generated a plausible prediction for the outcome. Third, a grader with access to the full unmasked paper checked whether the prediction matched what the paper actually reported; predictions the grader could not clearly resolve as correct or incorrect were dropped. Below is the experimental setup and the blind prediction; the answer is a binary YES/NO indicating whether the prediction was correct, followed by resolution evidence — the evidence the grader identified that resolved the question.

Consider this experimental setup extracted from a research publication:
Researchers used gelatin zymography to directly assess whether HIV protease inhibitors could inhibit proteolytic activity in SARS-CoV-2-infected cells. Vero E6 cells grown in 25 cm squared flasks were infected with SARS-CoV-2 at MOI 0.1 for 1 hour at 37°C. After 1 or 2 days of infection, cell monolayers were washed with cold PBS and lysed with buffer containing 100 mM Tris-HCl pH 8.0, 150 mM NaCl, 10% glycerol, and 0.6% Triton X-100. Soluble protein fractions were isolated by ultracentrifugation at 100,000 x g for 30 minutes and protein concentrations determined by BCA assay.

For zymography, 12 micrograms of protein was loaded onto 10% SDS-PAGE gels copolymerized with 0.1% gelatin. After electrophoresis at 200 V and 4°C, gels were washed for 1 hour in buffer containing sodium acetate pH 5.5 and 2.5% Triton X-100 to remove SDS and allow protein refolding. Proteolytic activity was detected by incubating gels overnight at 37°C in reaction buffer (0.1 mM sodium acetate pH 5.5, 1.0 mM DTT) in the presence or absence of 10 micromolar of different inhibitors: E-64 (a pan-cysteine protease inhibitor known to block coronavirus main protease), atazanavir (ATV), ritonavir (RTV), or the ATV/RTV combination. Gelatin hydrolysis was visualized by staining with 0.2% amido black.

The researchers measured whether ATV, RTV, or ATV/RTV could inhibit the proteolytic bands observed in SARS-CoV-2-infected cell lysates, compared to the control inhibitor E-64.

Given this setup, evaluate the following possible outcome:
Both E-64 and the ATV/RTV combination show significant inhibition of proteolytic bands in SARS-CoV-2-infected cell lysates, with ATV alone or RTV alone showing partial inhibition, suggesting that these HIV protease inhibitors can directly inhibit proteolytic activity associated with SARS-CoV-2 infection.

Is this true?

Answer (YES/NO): NO